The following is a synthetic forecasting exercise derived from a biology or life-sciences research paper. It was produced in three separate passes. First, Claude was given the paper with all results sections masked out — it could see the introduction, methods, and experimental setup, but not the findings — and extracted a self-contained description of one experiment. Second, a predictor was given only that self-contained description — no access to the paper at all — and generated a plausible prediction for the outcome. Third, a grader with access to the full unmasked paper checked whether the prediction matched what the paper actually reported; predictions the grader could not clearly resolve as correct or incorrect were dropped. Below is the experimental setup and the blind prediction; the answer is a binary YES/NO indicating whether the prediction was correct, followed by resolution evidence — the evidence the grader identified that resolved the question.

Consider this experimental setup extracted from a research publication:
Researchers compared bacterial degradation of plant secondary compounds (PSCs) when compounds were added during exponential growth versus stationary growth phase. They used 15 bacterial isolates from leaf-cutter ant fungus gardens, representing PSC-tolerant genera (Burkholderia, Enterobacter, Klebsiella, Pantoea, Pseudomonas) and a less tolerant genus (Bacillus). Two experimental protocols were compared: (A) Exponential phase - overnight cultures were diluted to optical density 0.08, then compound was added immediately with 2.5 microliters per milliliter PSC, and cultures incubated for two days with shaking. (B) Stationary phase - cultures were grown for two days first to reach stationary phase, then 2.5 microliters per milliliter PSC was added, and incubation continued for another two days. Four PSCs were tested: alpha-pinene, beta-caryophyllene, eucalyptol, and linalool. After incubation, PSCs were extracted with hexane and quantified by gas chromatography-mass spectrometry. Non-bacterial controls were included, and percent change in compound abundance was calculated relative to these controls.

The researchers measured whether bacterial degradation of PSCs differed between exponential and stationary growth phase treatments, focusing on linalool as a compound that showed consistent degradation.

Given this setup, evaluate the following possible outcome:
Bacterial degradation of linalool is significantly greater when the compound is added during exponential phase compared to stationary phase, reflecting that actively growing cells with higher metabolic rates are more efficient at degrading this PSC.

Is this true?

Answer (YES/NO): NO